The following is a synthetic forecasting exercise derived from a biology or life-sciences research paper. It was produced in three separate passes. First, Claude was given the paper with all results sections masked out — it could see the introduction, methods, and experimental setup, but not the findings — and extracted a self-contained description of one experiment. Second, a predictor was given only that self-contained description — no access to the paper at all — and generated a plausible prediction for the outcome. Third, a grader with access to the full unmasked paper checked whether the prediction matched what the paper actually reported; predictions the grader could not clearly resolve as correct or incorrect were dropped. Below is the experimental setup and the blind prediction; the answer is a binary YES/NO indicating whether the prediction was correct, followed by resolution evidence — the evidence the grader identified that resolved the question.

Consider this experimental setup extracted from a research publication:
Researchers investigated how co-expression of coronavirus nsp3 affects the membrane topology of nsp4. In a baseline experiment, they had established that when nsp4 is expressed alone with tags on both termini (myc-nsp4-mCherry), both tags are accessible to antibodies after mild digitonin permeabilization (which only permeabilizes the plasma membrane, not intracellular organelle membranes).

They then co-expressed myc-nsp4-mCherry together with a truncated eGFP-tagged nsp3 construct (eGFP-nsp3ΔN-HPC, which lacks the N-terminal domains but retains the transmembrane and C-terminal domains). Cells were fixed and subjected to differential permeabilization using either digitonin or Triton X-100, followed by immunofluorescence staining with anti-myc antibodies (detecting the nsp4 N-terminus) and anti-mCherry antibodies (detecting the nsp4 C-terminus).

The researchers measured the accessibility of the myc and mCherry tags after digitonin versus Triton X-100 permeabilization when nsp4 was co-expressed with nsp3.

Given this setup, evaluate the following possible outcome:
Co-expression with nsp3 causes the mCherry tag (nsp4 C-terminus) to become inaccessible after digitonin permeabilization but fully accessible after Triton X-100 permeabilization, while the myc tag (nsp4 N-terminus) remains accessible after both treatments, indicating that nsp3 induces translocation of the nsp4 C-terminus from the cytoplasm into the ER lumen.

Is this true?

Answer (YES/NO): YES